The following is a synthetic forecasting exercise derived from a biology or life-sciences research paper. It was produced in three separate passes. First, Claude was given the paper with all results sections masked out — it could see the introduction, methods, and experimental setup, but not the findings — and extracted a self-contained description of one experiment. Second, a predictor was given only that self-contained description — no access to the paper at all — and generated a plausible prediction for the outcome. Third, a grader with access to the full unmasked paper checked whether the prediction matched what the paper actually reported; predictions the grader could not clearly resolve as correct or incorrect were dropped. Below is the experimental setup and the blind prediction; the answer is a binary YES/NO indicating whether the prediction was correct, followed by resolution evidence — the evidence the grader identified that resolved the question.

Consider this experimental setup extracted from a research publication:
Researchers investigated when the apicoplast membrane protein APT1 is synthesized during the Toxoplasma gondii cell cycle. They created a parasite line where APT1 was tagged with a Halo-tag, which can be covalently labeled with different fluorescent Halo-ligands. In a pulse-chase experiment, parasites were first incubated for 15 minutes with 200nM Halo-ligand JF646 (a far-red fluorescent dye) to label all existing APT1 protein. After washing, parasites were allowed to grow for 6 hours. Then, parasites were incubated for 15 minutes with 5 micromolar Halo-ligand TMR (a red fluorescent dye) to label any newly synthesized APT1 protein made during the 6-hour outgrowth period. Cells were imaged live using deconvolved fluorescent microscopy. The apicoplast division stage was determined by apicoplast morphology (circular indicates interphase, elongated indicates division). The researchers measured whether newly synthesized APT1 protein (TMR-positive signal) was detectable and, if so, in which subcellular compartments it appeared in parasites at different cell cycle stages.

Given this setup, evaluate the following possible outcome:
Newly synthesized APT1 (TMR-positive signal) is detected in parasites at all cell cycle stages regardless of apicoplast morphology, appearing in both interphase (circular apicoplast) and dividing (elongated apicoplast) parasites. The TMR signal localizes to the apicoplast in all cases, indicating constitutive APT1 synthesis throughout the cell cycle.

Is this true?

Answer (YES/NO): NO